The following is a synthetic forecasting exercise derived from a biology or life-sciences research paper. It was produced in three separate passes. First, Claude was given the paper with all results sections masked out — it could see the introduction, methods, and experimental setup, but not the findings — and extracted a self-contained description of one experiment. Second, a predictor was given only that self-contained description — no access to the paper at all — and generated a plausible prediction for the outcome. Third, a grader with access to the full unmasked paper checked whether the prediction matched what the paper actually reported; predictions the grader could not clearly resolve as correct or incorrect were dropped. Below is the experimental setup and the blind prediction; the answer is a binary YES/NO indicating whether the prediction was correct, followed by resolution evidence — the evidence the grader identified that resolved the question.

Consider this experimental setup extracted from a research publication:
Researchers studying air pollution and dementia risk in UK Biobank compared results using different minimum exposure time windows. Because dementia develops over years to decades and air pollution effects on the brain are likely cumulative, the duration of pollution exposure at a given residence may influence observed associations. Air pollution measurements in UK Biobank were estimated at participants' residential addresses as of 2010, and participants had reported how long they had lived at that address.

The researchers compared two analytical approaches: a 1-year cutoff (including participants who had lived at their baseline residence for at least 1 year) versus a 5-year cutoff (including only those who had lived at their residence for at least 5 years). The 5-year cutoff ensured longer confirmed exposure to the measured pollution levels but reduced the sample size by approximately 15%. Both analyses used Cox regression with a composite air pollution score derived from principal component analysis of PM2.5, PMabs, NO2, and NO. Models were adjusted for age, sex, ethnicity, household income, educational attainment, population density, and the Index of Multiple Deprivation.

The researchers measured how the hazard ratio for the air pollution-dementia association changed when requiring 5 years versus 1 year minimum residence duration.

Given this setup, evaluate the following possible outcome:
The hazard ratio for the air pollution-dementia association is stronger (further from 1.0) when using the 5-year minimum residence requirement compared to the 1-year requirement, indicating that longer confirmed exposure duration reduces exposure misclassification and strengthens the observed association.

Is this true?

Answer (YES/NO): YES